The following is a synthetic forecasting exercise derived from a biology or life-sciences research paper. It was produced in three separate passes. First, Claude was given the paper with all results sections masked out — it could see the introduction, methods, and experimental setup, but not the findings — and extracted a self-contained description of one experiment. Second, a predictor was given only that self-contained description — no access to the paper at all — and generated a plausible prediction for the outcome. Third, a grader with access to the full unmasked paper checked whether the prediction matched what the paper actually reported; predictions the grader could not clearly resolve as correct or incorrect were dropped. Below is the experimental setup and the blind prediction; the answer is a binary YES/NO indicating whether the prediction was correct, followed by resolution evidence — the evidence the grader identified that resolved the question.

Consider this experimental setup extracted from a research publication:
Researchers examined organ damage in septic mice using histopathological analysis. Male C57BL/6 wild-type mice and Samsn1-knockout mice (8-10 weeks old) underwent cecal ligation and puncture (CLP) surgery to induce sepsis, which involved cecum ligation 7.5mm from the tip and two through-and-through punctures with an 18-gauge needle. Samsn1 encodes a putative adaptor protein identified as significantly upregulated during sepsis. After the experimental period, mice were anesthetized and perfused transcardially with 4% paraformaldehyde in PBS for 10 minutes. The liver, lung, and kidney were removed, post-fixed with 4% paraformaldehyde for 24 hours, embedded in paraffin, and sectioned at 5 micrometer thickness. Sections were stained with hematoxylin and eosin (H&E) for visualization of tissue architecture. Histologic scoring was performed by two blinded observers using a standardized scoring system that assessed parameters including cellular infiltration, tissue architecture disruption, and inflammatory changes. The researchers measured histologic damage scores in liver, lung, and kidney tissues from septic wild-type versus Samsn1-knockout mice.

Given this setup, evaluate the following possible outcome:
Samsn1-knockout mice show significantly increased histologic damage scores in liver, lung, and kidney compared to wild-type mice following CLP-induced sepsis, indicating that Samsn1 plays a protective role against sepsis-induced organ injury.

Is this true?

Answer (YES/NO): NO